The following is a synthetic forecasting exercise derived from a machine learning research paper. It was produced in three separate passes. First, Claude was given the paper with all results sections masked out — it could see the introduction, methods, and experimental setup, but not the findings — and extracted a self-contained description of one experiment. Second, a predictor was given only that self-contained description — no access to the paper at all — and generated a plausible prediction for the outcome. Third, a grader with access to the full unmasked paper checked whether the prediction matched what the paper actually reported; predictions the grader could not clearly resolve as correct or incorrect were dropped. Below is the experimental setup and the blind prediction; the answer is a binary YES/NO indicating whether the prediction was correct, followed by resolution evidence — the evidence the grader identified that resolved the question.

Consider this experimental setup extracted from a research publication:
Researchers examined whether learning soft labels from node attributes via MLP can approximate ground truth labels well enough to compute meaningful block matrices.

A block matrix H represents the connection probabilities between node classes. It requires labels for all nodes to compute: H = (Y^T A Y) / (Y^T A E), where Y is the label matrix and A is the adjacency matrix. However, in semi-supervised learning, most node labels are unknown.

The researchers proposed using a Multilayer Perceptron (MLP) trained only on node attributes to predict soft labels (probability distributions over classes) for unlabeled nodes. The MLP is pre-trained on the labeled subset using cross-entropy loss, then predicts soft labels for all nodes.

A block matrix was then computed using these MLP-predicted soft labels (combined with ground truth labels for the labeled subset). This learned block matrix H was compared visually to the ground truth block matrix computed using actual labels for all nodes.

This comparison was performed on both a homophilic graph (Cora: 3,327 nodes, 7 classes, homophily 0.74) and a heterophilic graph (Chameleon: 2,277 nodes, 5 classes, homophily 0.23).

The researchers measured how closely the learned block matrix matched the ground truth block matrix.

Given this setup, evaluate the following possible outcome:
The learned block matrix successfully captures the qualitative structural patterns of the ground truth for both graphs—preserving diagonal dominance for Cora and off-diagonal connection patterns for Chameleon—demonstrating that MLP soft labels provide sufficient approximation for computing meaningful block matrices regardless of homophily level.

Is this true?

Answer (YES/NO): YES